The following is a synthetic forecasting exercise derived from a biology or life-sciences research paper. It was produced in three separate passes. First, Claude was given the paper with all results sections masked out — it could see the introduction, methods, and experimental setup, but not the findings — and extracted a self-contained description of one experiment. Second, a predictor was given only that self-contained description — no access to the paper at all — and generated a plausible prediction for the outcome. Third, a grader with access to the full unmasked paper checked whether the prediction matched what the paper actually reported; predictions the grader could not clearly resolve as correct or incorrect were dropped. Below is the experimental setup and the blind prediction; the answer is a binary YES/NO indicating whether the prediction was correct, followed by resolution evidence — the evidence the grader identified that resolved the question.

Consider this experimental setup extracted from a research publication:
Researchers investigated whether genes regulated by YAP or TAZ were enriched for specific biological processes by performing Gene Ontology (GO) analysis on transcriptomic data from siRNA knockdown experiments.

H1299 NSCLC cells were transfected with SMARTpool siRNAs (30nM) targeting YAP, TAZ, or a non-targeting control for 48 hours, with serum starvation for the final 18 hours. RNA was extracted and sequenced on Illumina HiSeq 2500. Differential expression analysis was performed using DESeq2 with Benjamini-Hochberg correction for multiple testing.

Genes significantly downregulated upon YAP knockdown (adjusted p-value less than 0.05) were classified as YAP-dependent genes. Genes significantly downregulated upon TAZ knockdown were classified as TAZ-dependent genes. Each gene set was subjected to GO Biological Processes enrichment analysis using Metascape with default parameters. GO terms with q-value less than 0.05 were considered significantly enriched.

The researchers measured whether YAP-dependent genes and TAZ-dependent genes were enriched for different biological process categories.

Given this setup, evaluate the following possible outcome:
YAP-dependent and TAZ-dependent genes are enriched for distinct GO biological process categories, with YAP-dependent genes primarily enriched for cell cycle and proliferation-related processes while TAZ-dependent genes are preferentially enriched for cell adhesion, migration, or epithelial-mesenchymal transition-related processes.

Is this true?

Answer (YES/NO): YES